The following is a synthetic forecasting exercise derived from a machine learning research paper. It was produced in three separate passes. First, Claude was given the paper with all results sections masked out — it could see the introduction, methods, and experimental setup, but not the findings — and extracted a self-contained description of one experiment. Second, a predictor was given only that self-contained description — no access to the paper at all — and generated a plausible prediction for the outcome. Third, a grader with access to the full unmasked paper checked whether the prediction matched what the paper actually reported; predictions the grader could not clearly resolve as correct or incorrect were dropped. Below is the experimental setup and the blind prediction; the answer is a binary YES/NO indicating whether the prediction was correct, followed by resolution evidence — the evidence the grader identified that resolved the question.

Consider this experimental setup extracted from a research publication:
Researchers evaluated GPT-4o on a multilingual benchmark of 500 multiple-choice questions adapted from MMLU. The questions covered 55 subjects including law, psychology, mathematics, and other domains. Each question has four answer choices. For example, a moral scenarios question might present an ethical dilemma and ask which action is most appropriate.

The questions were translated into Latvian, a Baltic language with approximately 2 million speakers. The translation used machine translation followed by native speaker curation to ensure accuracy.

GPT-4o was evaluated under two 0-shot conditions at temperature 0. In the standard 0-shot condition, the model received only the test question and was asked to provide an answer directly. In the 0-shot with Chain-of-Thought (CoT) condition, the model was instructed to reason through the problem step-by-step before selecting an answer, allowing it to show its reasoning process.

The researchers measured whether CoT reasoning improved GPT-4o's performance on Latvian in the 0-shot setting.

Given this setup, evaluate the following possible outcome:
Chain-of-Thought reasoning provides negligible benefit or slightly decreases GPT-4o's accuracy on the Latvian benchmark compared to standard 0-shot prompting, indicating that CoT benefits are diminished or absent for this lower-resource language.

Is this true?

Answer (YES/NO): NO